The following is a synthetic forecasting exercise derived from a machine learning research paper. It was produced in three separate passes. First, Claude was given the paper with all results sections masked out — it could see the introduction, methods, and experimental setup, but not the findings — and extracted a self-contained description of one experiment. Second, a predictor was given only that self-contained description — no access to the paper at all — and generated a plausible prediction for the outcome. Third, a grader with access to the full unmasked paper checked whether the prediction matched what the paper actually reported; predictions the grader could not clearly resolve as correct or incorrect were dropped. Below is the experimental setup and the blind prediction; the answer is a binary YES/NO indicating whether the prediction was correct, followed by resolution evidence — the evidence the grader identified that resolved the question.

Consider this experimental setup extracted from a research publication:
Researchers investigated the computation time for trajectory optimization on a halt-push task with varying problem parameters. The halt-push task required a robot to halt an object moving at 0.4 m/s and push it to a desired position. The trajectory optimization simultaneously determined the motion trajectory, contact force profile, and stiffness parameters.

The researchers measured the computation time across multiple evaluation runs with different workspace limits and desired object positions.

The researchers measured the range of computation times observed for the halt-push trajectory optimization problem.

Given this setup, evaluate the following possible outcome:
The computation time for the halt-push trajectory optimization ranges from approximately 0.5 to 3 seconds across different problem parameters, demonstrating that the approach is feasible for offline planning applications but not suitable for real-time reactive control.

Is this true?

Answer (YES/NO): NO